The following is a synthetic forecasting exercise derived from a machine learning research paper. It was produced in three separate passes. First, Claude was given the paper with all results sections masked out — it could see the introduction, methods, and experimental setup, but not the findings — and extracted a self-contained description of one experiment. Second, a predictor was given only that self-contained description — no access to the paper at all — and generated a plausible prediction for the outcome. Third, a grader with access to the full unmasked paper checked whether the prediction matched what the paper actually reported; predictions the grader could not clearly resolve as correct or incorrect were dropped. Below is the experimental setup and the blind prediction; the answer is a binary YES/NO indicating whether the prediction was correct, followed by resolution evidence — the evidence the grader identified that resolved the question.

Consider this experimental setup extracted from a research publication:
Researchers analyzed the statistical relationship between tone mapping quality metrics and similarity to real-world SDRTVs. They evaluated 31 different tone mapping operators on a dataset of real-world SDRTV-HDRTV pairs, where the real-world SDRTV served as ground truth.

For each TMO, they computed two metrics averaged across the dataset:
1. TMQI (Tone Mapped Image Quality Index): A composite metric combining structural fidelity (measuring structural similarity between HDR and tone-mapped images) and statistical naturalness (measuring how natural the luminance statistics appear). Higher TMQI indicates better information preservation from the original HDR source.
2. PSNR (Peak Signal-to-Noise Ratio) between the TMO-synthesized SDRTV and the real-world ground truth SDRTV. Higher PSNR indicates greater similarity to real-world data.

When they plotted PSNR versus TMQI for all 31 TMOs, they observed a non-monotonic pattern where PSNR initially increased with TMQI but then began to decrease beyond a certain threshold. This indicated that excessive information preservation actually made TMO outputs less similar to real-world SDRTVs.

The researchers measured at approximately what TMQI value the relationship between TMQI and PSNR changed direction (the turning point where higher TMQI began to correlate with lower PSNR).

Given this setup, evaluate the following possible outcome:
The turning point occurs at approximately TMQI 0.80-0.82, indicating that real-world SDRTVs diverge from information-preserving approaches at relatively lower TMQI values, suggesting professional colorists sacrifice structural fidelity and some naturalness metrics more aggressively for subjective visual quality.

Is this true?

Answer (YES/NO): YES